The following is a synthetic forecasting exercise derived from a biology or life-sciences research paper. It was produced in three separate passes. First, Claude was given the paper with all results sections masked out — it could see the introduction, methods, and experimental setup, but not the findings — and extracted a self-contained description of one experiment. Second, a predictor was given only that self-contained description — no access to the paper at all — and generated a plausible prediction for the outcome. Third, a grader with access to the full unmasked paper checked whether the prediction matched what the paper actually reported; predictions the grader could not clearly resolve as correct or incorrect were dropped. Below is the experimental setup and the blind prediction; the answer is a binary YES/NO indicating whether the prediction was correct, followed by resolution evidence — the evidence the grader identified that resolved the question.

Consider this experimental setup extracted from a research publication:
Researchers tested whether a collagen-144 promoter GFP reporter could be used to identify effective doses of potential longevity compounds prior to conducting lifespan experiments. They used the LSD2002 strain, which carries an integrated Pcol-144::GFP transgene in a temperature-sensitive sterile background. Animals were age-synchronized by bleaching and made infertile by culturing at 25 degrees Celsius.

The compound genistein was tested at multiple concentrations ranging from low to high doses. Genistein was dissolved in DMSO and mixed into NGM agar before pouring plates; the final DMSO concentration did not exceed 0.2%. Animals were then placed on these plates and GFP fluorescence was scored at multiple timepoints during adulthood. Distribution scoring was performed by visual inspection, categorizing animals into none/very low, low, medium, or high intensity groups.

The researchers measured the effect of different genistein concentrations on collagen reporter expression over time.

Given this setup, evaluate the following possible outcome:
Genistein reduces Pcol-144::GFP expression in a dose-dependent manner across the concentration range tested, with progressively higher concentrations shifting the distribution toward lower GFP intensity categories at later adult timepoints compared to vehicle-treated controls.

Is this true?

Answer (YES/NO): NO